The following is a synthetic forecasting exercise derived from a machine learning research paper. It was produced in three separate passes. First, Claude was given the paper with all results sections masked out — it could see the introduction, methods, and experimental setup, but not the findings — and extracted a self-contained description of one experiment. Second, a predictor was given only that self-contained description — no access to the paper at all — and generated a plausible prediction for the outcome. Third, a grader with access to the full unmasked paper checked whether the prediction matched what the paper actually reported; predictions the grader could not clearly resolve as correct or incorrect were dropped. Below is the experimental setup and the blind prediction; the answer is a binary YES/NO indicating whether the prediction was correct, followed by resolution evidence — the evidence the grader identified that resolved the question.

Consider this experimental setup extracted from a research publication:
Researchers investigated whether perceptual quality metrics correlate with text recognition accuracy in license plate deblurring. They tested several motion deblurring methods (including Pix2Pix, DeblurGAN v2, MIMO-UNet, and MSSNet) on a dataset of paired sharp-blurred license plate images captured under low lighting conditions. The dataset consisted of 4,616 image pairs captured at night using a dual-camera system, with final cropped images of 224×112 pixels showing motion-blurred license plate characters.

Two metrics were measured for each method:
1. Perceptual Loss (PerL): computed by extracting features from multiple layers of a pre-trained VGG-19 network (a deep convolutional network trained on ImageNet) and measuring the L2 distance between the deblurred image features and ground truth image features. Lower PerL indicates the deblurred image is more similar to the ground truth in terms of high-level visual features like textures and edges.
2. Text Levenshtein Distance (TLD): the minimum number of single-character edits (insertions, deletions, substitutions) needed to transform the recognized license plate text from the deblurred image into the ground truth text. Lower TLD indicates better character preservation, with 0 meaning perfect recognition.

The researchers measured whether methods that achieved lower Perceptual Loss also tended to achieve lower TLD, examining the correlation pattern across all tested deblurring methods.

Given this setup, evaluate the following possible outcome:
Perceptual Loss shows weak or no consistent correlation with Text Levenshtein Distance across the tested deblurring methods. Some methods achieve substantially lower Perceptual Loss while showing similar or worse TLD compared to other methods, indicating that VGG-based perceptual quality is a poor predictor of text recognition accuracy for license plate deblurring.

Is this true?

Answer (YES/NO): YES